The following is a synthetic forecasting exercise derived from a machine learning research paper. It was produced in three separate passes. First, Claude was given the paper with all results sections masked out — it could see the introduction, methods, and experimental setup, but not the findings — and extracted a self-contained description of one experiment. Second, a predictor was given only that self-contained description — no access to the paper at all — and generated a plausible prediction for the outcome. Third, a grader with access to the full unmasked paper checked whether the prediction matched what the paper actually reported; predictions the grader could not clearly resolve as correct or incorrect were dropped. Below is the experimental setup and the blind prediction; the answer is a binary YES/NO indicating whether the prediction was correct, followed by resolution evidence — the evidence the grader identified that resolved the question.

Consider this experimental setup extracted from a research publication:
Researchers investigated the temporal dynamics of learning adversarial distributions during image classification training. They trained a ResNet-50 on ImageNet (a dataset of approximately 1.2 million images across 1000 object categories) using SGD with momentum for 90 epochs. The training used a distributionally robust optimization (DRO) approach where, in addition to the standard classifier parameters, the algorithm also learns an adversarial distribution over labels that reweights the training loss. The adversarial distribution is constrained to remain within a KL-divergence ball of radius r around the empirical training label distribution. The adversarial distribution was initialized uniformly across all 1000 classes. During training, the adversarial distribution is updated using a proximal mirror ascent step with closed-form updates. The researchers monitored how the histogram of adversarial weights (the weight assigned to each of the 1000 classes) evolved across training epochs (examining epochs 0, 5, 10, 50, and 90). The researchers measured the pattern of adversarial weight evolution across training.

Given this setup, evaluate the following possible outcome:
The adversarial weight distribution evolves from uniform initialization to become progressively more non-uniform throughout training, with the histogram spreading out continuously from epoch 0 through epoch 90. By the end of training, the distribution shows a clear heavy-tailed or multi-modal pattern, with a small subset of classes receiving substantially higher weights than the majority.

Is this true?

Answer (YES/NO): NO